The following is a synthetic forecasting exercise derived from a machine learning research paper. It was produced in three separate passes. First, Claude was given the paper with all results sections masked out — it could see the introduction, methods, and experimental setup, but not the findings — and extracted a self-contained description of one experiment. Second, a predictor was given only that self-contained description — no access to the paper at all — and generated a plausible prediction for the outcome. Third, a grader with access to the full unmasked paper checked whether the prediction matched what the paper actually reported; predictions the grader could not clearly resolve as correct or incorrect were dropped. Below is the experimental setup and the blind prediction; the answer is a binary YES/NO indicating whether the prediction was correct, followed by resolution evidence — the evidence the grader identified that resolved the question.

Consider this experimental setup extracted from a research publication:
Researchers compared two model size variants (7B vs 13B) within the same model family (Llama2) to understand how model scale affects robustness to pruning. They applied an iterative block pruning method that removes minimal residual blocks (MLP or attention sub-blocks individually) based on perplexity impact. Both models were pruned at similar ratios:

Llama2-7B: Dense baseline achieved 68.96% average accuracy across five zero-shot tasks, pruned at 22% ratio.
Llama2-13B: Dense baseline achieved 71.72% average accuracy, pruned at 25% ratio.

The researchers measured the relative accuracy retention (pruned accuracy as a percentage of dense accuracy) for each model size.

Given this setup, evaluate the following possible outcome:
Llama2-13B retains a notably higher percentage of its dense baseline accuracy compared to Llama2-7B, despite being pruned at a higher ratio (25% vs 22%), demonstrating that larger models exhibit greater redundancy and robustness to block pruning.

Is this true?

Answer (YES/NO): YES